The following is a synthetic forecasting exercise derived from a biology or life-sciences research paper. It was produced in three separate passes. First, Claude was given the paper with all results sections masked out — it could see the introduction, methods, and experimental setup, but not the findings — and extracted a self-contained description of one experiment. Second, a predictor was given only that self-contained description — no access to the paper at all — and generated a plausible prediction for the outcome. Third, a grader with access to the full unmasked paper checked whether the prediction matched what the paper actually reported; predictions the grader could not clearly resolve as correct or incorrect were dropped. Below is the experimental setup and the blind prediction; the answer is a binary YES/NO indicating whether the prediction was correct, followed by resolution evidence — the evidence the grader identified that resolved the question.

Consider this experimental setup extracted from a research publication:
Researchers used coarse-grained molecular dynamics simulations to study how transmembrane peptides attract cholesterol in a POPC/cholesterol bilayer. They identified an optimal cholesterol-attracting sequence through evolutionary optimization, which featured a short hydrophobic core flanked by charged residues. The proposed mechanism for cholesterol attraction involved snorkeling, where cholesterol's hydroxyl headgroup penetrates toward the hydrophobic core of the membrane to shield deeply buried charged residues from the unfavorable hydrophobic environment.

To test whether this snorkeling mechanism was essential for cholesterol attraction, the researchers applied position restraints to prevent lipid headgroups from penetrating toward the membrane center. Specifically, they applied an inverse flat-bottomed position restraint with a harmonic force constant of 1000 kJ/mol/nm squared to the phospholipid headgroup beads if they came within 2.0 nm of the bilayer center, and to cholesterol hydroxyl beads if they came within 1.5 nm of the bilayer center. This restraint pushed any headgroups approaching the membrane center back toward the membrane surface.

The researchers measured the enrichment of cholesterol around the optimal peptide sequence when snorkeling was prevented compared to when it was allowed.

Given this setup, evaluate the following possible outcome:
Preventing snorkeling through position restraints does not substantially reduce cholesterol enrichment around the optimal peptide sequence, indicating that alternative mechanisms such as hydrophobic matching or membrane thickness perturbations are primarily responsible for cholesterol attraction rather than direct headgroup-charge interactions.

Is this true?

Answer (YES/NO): NO